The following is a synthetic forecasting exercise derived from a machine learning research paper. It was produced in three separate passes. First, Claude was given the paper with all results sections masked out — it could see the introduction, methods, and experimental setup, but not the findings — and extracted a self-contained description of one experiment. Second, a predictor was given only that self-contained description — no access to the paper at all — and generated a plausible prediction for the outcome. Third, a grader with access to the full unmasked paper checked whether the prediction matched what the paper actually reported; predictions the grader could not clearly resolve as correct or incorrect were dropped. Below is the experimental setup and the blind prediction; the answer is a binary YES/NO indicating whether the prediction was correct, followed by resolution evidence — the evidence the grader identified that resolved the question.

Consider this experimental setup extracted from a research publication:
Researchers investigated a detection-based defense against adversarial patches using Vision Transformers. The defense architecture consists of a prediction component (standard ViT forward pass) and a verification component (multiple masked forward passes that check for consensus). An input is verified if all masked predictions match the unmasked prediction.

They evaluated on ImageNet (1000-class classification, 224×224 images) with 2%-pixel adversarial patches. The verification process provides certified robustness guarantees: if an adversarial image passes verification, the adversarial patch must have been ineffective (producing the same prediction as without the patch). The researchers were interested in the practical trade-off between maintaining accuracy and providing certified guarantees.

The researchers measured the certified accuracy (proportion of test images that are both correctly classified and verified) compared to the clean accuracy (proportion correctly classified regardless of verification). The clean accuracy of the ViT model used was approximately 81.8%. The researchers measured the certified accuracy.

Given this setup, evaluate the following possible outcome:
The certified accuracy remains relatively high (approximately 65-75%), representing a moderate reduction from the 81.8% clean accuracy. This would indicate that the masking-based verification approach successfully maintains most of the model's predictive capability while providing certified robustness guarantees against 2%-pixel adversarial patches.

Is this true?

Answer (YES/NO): YES